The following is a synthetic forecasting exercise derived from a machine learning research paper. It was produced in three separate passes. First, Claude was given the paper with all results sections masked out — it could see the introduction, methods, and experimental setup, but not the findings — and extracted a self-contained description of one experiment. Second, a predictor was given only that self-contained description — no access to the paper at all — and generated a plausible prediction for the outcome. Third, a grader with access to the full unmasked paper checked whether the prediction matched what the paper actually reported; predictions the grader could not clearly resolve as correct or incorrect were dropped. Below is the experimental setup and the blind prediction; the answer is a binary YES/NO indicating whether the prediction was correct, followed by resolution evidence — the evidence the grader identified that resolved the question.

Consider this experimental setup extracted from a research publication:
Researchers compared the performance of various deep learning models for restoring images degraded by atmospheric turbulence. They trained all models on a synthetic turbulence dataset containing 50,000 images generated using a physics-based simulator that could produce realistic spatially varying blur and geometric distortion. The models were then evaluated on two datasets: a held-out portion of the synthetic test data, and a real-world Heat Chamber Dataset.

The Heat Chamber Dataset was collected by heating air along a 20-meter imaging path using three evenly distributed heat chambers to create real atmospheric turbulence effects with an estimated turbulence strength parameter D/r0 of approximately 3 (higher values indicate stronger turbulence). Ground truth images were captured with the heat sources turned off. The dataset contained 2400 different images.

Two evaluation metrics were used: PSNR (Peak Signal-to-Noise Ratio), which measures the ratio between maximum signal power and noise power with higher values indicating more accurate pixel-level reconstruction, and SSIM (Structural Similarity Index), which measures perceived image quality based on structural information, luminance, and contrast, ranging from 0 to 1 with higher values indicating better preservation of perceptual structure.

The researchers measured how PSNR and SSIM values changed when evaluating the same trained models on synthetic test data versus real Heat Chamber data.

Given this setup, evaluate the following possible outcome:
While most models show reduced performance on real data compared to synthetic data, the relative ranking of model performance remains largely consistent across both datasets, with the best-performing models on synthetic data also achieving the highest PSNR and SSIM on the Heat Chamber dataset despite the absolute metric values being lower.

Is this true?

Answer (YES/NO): NO